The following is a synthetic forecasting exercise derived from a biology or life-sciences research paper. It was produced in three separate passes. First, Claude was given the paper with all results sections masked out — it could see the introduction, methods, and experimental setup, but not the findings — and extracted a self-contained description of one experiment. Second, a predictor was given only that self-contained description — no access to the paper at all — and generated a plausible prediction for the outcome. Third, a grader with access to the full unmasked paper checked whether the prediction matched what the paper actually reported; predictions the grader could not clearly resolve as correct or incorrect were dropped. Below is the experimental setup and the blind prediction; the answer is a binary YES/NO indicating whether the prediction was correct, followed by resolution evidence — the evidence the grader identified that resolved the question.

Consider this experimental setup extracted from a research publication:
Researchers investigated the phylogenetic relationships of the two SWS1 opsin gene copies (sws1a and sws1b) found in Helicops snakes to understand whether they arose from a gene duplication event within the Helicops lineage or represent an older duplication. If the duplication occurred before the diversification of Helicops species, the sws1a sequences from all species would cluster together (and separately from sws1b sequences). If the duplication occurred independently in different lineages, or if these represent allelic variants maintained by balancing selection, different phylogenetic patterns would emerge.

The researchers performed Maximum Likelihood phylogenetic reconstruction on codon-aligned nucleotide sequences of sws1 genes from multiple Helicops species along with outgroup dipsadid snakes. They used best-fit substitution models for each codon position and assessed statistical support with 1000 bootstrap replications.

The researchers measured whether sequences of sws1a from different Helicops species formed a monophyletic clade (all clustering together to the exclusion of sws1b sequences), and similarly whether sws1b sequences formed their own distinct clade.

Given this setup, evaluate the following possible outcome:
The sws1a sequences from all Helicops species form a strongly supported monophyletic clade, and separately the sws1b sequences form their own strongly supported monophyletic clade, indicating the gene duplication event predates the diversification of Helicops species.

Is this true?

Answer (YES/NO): NO